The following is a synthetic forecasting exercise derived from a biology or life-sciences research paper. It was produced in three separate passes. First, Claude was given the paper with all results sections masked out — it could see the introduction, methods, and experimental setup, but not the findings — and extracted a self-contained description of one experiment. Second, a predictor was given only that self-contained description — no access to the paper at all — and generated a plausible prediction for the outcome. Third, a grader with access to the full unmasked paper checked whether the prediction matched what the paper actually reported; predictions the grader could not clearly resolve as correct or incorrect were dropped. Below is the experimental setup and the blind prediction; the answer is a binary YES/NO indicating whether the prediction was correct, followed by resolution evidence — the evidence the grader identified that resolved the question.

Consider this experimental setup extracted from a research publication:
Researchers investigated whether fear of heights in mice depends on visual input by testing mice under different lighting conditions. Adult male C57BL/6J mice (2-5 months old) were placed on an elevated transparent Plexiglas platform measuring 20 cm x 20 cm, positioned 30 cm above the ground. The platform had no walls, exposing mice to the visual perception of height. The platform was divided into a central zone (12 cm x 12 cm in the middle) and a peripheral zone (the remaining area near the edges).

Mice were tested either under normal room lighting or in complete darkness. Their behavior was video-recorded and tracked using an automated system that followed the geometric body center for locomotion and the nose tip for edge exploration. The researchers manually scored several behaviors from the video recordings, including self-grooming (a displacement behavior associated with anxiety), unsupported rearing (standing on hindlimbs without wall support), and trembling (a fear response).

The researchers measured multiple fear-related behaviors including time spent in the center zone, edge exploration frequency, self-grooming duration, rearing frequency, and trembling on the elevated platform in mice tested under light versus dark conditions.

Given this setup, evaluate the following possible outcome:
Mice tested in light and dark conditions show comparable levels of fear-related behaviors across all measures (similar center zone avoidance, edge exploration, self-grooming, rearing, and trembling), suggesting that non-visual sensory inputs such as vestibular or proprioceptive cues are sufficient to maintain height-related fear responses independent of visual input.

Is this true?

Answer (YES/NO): NO